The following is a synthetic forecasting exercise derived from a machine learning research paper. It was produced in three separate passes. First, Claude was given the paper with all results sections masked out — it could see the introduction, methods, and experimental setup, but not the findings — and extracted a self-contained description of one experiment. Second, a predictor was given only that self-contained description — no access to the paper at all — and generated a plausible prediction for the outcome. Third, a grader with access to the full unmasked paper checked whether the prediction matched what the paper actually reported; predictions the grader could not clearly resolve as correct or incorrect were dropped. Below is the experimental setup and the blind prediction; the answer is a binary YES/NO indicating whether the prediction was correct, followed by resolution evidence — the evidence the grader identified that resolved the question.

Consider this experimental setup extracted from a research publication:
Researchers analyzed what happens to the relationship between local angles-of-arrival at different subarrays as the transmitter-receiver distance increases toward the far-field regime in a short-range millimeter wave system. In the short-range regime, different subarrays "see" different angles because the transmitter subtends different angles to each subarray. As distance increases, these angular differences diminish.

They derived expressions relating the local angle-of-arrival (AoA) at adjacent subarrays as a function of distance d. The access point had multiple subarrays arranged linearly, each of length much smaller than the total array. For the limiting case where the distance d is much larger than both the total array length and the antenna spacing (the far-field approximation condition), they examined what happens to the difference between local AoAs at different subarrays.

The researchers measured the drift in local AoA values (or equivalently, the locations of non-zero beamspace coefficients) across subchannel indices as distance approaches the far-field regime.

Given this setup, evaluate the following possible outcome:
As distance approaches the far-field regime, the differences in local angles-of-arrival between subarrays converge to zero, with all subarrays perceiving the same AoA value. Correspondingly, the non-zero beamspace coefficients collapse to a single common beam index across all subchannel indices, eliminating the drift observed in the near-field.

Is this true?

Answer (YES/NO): YES